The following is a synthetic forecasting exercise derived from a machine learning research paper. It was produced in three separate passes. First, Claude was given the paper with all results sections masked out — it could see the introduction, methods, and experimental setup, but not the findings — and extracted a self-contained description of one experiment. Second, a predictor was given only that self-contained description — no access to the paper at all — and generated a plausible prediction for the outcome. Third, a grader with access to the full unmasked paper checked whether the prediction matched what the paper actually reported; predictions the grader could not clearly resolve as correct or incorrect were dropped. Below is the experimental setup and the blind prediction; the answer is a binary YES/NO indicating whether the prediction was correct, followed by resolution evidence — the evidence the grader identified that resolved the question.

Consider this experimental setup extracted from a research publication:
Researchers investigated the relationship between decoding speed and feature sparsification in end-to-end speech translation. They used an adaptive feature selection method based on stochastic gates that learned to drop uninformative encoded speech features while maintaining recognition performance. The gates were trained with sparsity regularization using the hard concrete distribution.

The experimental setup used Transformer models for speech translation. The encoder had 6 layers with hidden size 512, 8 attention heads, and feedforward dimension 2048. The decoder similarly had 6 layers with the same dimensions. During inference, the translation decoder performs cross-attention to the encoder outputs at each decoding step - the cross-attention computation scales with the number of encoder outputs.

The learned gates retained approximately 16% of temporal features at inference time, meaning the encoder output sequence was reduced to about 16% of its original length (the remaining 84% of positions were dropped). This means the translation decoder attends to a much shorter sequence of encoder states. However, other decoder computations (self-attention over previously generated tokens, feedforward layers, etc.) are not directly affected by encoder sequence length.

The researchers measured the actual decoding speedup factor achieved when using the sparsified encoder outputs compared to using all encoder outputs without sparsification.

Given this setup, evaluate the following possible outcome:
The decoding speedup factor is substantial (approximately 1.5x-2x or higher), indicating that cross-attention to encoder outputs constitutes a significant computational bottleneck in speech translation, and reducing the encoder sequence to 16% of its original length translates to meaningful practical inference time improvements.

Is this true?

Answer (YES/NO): NO